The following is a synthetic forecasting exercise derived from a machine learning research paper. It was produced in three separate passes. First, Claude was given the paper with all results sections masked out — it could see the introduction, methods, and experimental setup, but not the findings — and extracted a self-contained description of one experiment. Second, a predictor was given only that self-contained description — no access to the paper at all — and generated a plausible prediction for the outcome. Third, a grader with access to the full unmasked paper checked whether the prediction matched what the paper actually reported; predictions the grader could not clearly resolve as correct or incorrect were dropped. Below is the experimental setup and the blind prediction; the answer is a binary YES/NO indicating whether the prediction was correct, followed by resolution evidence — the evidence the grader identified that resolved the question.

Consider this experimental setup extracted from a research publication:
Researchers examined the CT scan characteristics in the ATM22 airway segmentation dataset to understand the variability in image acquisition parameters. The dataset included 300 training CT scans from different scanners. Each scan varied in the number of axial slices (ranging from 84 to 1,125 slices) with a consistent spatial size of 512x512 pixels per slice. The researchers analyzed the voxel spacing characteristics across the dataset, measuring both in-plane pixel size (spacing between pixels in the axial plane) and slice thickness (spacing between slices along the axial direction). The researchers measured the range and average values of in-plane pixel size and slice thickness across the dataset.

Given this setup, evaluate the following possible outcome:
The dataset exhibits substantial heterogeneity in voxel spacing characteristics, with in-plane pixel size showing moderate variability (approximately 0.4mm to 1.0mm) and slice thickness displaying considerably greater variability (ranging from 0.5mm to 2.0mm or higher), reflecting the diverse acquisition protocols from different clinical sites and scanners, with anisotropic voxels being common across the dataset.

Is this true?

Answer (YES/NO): NO